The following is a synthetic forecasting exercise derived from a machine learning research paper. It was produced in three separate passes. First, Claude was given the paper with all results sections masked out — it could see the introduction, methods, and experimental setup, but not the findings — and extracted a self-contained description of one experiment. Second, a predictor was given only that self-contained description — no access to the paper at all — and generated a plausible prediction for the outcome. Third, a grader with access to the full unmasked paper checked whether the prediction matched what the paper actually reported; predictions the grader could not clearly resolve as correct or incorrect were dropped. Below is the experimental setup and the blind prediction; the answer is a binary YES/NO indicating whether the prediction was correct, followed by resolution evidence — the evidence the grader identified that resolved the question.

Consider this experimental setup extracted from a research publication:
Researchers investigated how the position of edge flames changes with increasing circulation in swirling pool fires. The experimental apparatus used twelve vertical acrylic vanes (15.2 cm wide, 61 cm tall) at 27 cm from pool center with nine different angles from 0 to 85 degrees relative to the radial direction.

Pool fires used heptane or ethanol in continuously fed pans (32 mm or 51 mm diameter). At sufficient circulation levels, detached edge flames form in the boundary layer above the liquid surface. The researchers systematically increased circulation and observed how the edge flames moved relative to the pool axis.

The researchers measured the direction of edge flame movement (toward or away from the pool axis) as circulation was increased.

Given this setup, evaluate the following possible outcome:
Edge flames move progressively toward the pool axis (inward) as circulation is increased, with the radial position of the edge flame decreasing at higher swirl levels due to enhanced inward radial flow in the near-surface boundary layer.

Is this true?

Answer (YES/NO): YES